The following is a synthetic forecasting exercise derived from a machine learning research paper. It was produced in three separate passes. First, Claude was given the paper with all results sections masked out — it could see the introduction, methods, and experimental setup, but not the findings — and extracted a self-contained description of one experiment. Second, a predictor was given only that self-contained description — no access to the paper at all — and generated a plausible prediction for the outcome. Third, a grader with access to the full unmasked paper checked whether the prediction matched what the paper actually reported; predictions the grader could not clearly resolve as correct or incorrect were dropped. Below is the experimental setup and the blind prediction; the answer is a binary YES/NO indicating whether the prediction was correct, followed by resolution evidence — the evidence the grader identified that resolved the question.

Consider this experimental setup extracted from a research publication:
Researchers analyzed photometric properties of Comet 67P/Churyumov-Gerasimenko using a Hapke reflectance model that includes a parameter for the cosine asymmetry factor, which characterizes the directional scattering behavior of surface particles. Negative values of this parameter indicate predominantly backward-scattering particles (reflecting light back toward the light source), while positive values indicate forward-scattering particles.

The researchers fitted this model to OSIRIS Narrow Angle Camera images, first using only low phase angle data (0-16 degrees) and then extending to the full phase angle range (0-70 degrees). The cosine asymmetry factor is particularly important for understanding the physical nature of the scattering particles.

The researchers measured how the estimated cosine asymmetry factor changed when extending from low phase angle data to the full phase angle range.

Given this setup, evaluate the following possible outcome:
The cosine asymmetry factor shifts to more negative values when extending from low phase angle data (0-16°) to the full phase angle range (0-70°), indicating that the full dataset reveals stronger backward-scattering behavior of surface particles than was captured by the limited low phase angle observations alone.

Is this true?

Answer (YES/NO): NO